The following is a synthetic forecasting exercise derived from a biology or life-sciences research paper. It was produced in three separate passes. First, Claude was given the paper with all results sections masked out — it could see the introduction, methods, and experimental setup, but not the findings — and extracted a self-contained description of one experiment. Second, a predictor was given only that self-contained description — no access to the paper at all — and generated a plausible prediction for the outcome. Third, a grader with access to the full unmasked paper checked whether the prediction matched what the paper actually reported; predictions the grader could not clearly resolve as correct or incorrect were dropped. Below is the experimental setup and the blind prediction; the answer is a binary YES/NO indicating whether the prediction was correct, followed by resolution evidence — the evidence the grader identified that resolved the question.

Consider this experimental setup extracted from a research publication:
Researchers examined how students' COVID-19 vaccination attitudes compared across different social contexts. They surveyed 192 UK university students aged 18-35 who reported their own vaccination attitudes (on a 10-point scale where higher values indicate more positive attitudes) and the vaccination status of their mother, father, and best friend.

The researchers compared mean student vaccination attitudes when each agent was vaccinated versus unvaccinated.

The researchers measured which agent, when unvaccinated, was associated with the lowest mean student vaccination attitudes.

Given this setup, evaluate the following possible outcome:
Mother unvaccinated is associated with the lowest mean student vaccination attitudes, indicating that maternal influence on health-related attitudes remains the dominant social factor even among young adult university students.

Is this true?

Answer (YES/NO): YES